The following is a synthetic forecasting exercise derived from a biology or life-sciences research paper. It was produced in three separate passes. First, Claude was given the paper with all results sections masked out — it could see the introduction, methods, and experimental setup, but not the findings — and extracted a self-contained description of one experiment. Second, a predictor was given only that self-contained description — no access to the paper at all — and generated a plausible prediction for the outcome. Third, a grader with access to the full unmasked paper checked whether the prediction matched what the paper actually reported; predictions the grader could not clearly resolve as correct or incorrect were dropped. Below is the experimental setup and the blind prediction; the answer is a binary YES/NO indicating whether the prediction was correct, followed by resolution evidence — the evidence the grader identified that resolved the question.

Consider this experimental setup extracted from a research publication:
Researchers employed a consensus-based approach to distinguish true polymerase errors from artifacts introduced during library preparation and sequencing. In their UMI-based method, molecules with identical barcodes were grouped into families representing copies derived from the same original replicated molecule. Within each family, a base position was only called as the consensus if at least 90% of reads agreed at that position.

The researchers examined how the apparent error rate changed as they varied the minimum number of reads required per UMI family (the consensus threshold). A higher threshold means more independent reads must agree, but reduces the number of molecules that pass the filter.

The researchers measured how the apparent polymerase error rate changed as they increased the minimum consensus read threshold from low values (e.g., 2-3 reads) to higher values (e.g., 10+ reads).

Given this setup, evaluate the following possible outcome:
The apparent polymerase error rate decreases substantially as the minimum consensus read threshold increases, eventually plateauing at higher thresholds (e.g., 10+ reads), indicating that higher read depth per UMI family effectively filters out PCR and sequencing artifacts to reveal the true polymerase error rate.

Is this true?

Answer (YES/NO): YES